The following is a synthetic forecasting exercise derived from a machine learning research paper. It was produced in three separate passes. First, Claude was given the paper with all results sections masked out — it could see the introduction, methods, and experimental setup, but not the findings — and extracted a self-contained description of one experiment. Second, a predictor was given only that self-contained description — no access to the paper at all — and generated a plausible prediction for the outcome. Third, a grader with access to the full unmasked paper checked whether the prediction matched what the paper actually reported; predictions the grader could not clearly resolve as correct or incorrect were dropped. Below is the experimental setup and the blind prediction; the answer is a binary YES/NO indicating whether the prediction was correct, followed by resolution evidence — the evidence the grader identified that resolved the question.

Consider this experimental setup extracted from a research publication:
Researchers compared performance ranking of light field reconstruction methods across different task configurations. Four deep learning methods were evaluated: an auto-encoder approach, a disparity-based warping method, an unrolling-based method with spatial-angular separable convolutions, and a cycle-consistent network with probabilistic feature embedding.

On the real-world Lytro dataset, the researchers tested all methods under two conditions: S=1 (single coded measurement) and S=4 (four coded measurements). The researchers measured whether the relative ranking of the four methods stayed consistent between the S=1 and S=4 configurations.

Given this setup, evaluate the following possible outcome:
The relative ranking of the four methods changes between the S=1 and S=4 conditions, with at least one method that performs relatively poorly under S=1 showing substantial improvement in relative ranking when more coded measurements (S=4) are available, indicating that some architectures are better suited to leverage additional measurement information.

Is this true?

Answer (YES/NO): NO